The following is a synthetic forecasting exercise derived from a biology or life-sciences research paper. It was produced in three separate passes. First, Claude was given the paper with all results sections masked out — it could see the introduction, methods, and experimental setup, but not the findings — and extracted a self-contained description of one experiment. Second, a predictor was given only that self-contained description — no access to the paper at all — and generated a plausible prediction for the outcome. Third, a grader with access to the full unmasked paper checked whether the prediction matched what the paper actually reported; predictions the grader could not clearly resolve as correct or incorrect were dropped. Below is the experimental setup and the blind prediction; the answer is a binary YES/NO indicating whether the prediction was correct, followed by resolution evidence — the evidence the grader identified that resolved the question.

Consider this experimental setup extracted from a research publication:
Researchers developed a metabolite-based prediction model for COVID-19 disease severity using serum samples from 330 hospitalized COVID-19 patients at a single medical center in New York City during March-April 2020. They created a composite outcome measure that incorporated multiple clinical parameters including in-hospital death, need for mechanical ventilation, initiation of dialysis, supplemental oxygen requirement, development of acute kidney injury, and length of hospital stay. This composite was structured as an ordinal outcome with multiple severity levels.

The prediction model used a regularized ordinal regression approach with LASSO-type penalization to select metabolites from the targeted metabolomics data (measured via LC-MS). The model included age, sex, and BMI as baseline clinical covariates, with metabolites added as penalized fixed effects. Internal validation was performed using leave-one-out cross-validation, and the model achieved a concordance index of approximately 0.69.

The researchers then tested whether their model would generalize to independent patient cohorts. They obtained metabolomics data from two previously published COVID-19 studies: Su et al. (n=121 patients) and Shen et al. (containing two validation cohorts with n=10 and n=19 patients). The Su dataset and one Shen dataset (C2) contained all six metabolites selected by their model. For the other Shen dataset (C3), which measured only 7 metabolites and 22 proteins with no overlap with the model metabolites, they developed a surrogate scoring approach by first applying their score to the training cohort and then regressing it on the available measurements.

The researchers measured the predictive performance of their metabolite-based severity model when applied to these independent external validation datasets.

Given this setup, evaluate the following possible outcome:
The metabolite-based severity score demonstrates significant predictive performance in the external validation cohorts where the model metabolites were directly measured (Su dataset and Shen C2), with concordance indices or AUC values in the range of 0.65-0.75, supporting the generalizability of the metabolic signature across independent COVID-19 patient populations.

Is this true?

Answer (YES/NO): NO